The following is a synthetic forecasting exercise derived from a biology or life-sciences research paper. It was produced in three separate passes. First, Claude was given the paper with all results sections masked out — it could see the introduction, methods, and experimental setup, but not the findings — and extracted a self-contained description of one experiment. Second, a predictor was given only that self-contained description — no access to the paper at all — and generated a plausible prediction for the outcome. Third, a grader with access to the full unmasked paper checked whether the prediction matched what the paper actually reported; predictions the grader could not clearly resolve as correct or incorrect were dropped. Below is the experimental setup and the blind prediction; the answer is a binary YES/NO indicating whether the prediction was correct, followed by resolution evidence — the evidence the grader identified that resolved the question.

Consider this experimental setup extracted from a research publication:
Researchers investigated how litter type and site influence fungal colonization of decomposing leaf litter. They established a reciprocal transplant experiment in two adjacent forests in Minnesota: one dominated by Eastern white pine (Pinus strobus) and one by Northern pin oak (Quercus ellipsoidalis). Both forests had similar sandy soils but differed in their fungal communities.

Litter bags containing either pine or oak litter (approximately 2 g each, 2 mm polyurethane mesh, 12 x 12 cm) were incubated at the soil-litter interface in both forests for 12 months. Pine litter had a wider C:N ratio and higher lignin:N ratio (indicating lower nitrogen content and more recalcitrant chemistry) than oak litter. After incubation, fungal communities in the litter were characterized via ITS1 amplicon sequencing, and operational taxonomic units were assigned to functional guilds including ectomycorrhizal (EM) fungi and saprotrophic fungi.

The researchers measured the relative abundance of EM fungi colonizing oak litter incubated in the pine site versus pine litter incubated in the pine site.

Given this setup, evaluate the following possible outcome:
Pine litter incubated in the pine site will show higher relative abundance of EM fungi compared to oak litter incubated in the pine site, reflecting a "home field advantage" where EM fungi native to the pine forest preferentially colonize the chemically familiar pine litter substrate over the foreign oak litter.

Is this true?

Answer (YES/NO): YES